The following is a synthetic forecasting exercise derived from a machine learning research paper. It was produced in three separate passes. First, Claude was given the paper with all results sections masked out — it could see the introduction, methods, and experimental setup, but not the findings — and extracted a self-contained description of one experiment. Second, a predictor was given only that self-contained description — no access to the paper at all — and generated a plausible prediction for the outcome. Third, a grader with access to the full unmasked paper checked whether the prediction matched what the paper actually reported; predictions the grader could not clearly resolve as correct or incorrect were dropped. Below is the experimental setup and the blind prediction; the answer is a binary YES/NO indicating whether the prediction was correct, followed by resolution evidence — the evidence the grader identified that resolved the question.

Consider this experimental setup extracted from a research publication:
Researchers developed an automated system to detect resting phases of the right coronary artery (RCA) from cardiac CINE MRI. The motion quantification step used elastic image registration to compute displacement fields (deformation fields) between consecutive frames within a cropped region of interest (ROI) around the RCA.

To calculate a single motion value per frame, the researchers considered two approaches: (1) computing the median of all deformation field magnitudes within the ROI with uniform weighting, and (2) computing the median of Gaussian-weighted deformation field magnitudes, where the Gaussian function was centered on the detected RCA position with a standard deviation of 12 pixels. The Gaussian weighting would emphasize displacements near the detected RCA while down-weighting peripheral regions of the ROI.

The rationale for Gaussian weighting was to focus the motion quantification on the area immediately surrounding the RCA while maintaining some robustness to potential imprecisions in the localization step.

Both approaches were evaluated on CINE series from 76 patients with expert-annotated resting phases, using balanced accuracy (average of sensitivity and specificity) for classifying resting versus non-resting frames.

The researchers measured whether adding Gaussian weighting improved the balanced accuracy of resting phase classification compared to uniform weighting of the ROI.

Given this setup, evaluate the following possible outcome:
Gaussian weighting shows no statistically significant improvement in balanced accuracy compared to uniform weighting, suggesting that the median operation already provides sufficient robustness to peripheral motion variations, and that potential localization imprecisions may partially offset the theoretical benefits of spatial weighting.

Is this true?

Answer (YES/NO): NO